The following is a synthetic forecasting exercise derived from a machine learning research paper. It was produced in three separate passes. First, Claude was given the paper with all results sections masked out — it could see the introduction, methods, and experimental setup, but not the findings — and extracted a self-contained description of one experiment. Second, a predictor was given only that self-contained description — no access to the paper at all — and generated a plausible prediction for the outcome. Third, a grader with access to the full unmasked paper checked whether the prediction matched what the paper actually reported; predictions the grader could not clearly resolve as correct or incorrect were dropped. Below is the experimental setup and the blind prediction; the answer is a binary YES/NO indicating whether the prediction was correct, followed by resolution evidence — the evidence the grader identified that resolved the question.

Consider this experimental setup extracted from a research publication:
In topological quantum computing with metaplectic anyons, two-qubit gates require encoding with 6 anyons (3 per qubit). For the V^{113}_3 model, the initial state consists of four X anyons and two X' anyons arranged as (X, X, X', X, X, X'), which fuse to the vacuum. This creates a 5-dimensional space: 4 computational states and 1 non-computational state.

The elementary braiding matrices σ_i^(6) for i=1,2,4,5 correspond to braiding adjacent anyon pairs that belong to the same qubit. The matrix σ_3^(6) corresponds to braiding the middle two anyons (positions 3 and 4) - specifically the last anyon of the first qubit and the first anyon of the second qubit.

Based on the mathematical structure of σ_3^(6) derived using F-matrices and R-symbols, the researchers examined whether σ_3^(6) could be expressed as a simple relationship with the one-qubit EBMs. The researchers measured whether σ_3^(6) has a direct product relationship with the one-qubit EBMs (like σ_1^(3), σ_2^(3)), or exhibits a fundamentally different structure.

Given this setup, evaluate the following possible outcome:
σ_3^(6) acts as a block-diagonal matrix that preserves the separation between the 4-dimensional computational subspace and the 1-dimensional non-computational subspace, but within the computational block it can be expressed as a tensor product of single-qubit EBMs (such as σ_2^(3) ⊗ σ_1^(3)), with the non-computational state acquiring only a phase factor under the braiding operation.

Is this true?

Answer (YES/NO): NO